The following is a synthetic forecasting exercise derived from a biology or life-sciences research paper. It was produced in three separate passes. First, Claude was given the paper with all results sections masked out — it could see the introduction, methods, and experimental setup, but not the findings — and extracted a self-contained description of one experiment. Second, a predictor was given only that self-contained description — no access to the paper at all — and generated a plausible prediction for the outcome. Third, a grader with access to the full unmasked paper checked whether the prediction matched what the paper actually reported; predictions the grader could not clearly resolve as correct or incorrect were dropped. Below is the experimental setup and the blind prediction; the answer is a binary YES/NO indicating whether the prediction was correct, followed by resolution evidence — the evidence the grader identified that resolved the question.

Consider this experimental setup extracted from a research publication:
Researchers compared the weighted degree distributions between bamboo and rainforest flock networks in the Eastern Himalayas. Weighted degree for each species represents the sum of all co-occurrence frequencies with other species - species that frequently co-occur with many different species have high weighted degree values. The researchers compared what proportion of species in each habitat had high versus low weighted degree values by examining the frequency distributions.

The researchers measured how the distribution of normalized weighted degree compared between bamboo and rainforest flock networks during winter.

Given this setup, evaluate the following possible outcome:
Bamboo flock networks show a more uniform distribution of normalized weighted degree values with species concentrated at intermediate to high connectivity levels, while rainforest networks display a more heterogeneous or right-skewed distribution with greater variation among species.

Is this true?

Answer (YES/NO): YES